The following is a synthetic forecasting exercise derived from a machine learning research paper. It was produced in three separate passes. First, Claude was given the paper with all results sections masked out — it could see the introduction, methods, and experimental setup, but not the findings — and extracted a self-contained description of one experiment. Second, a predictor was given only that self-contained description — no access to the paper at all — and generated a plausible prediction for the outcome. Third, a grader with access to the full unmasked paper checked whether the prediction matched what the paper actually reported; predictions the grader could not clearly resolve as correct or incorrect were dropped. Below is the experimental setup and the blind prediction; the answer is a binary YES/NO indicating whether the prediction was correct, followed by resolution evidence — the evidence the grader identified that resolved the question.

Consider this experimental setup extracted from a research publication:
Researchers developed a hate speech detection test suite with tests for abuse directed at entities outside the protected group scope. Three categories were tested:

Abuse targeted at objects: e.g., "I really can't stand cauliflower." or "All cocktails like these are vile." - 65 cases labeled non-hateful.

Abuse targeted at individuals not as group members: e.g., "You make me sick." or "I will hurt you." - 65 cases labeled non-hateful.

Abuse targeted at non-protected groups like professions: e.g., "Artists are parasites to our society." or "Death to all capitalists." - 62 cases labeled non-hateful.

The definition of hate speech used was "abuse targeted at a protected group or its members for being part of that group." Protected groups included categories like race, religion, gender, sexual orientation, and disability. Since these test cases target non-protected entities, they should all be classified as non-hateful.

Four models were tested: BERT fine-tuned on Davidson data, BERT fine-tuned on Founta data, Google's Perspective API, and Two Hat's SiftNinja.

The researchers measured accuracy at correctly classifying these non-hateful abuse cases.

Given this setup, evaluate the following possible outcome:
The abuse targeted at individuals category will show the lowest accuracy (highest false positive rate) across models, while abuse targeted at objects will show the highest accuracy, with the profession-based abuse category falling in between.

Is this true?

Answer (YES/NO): NO